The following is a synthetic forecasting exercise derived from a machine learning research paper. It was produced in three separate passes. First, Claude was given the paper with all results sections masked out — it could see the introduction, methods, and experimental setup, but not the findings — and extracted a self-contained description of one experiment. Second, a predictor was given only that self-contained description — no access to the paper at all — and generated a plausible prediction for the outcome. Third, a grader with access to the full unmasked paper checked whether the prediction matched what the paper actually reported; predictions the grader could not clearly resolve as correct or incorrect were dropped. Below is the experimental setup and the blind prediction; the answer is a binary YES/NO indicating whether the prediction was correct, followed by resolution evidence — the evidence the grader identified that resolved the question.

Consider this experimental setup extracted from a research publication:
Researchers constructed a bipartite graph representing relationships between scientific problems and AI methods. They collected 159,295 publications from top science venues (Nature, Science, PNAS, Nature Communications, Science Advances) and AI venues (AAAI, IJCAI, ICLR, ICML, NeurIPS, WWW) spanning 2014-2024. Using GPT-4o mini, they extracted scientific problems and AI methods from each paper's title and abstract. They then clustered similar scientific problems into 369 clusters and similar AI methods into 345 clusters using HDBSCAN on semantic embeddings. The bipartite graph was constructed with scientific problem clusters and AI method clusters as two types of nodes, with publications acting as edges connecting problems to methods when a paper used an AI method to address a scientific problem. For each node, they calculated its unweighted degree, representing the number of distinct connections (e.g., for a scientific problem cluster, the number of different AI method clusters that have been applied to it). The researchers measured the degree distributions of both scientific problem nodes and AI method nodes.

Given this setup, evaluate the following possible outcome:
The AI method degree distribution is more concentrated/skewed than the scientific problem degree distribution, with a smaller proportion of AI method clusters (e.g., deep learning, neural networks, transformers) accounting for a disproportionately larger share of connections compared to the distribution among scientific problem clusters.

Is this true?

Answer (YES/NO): NO